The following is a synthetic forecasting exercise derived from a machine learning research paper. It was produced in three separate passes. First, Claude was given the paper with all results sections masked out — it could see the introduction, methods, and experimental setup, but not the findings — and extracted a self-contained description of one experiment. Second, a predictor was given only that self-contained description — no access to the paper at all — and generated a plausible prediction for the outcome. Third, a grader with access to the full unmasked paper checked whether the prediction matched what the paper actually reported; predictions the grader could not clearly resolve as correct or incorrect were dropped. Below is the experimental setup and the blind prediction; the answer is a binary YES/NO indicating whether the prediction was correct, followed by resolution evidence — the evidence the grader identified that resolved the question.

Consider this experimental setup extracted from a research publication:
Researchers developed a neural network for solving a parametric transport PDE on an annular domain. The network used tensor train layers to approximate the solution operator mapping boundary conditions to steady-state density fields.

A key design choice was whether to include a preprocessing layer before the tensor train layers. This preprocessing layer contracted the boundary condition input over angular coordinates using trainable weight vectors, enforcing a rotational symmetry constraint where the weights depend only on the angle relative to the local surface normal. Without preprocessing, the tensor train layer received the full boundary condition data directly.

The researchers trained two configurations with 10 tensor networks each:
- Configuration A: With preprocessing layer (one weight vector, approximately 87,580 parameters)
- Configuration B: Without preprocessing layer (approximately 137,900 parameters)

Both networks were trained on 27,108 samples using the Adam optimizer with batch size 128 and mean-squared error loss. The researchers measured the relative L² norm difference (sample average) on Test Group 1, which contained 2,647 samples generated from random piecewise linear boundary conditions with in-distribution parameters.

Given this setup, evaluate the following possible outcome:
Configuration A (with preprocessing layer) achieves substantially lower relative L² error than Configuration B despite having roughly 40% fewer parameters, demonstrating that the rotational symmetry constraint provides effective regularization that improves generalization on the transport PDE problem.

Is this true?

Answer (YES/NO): NO